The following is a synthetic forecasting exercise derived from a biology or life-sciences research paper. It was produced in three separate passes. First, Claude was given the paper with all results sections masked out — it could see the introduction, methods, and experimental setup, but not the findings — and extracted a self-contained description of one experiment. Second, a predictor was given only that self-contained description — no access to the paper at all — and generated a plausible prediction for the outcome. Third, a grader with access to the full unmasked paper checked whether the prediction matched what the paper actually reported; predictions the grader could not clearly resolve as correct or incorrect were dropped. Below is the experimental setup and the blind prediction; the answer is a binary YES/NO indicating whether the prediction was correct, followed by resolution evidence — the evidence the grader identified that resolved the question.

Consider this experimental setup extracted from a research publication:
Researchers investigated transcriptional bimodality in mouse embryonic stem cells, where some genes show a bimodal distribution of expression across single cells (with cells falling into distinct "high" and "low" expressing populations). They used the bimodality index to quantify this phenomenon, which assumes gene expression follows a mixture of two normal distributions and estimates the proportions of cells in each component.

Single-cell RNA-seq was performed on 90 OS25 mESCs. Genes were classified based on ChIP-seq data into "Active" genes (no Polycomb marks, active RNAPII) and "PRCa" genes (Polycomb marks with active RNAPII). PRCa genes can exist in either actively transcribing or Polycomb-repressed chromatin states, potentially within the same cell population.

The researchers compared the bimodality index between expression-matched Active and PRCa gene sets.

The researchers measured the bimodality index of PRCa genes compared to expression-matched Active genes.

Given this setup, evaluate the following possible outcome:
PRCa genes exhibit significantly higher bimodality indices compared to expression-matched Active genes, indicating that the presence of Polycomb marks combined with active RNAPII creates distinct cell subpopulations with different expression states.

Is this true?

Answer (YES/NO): YES